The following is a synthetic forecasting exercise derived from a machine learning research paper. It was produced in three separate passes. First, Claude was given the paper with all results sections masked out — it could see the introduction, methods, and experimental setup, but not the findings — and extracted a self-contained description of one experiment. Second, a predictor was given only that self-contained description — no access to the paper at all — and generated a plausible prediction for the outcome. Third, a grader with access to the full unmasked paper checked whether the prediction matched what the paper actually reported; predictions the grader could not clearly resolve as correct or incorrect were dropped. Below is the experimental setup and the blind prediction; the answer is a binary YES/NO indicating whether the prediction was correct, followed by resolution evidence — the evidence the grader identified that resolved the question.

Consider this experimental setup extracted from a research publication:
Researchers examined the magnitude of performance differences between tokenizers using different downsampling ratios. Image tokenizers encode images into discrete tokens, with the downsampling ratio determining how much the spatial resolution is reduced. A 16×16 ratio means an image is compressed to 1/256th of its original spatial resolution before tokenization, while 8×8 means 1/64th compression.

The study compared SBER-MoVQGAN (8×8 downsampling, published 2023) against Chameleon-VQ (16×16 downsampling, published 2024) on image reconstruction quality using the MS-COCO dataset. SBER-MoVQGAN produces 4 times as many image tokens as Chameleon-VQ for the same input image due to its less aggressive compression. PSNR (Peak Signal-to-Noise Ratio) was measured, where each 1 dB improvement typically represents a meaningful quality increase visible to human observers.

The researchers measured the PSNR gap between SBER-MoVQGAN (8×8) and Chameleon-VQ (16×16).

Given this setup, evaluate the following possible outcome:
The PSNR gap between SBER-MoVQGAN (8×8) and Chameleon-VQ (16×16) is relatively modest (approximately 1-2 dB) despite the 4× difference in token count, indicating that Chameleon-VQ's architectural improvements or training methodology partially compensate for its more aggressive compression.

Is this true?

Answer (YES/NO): NO